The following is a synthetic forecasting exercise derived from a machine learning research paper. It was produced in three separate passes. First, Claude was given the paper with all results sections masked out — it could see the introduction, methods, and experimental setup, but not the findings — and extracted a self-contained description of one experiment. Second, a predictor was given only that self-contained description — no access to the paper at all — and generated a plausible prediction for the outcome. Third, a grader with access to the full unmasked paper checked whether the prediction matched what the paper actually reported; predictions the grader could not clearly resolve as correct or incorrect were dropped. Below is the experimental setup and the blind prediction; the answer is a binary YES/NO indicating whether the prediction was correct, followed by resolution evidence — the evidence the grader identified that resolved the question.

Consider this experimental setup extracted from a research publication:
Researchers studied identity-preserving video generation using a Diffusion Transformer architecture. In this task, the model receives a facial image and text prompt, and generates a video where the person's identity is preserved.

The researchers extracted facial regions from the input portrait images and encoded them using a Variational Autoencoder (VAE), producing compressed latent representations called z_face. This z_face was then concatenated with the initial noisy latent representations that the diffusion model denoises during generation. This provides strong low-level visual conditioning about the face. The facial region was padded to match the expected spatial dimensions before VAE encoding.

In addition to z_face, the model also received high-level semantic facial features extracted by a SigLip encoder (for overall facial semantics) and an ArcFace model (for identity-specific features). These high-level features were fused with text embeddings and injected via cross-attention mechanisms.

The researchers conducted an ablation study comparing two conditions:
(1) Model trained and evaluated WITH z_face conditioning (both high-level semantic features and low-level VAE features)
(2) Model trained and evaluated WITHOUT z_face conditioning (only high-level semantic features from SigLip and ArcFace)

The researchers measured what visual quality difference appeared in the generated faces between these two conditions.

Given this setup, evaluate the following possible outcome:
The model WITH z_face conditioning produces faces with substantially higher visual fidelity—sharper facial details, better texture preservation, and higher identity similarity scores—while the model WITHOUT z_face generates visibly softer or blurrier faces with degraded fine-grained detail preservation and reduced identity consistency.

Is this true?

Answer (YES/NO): YES